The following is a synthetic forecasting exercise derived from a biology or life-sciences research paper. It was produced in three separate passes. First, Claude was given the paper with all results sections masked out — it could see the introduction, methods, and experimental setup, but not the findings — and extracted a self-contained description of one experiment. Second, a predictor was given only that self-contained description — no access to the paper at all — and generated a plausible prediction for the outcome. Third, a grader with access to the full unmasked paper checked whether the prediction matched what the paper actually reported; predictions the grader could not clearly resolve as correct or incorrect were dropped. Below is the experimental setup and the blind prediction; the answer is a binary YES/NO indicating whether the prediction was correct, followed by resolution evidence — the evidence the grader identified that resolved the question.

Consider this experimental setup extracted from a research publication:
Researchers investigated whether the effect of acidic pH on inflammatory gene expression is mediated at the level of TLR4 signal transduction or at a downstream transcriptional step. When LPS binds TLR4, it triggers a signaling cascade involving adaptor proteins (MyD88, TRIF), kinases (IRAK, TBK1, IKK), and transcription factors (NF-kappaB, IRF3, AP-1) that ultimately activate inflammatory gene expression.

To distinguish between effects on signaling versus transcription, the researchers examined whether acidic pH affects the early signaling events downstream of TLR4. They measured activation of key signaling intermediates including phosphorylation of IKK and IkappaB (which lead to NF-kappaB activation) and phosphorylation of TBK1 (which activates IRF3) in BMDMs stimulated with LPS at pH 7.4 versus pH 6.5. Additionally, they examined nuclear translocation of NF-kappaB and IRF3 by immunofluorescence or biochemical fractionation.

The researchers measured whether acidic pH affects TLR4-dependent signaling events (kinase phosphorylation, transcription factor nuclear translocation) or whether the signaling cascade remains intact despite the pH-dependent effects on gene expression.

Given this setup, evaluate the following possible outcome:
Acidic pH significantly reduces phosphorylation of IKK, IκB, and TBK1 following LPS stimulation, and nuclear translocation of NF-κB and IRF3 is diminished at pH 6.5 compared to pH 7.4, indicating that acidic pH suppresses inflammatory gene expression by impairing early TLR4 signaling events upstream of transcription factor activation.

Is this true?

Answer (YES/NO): NO